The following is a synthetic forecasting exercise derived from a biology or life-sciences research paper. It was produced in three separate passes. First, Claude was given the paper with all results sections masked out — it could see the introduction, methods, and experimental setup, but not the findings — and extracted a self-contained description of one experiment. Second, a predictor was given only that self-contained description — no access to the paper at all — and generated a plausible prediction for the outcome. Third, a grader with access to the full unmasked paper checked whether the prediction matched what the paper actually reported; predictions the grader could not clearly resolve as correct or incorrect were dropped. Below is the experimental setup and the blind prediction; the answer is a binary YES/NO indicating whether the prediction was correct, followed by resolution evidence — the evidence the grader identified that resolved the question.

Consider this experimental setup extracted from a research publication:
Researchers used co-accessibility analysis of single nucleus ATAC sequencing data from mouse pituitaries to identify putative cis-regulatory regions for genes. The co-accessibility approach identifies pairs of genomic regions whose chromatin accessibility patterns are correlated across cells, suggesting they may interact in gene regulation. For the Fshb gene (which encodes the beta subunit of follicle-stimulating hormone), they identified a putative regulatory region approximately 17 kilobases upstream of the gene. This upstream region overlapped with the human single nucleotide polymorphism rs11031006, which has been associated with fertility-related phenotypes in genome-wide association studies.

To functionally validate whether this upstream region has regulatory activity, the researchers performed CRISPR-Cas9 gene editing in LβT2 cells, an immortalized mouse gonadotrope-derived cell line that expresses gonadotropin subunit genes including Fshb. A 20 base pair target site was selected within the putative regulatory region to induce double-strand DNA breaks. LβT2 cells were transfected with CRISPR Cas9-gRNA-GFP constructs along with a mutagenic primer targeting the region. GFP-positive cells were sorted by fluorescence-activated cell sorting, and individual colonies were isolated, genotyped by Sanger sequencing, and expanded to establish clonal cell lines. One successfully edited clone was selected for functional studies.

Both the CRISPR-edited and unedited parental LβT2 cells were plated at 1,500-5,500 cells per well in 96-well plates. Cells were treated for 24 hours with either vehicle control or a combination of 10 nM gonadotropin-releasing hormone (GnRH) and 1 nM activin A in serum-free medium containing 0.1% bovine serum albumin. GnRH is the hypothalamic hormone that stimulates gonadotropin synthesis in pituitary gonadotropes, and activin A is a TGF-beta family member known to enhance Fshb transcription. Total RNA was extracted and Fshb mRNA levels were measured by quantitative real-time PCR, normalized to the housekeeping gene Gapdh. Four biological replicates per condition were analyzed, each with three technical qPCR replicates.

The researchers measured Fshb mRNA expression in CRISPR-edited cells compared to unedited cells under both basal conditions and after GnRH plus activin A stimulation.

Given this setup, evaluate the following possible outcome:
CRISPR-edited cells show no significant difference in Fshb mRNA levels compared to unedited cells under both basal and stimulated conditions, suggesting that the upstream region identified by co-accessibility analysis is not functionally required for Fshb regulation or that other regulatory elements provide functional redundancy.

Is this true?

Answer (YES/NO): NO